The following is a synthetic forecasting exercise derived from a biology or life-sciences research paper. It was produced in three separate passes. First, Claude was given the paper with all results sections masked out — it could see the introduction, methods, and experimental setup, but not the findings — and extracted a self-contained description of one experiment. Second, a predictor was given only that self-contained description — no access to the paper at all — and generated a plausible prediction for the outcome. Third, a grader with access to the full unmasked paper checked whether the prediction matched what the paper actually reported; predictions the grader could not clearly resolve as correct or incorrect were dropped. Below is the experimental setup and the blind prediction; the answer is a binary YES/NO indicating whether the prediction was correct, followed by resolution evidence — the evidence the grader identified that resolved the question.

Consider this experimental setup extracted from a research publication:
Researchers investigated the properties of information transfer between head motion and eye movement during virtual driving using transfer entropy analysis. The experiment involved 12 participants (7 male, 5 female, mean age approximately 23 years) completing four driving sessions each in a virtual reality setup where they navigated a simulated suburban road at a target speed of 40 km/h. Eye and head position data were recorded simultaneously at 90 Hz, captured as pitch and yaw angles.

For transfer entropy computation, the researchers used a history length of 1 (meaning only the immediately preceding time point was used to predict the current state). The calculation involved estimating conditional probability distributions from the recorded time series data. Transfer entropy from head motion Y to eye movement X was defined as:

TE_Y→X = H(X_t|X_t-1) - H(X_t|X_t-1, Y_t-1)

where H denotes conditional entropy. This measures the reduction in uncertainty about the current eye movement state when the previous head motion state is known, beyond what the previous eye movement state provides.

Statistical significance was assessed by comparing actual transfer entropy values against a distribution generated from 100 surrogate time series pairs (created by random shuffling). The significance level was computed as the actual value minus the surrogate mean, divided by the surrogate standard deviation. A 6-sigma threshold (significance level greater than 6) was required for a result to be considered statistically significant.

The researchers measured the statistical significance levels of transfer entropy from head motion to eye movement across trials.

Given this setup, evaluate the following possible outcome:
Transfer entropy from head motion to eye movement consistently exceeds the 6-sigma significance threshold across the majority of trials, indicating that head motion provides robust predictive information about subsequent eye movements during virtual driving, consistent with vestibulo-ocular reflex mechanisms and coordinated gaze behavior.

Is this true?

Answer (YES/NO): NO